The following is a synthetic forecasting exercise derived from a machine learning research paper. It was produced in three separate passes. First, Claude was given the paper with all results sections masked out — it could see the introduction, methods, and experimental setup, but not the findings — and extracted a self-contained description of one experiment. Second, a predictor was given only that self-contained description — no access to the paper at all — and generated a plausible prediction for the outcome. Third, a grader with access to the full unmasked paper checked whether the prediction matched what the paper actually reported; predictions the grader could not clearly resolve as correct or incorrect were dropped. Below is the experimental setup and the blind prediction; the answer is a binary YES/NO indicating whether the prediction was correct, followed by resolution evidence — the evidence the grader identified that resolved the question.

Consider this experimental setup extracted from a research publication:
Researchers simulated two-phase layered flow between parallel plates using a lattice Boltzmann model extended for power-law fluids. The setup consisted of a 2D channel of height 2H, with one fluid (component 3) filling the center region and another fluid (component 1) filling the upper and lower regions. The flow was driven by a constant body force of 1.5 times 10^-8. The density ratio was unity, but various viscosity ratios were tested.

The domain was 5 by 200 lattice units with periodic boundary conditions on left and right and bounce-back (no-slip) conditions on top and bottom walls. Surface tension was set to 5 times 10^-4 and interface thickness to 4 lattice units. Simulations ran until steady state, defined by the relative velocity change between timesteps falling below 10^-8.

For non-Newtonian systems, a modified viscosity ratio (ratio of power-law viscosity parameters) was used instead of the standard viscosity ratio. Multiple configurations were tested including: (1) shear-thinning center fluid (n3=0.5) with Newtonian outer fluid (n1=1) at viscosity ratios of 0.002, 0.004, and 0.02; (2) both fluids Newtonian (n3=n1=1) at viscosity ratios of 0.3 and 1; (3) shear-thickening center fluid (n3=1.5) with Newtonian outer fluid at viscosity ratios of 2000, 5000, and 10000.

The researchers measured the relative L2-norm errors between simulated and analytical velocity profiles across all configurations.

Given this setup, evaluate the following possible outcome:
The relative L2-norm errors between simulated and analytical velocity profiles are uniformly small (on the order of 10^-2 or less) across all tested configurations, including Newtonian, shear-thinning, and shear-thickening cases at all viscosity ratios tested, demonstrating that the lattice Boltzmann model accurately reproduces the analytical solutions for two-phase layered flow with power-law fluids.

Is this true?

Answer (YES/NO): YES